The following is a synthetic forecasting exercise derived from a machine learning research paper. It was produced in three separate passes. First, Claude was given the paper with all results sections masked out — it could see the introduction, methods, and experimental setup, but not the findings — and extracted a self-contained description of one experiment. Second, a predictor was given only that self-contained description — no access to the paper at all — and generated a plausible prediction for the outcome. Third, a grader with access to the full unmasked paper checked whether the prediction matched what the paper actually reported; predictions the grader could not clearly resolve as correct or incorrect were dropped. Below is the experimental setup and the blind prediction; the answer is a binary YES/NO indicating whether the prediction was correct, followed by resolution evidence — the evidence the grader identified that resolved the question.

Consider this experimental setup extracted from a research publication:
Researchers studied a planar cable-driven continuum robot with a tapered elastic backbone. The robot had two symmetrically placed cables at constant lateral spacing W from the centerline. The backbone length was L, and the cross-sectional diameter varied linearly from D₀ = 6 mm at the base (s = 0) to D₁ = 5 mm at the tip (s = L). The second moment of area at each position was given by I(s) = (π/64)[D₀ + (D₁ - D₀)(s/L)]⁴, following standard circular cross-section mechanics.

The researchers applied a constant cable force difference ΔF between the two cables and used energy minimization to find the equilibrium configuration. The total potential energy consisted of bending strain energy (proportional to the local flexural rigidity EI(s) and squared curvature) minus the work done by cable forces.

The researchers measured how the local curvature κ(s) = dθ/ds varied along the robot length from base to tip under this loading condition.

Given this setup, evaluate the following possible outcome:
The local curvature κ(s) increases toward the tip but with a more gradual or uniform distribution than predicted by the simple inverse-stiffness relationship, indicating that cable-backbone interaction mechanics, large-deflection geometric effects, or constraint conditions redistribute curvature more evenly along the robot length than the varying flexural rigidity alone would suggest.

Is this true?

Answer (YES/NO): NO